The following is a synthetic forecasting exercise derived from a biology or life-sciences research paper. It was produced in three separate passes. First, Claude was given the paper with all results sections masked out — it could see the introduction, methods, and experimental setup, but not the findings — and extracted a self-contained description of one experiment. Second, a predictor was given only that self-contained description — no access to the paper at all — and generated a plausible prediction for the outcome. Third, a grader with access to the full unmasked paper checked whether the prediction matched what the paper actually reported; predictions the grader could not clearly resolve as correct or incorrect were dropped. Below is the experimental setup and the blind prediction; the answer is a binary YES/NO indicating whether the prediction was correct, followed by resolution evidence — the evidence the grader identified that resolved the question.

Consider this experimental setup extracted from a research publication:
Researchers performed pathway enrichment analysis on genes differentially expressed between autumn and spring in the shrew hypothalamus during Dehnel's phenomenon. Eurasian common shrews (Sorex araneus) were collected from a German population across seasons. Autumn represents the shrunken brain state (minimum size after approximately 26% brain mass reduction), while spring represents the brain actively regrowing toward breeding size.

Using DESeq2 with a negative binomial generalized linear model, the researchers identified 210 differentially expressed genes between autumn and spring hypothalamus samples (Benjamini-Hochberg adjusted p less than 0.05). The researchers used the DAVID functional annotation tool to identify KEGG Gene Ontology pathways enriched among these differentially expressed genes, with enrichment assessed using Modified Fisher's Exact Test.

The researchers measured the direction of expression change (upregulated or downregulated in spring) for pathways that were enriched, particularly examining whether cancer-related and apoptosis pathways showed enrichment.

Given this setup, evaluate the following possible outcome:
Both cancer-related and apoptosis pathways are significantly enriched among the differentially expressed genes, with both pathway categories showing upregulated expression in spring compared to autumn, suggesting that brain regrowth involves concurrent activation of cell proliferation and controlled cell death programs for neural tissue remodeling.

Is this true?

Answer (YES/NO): NO